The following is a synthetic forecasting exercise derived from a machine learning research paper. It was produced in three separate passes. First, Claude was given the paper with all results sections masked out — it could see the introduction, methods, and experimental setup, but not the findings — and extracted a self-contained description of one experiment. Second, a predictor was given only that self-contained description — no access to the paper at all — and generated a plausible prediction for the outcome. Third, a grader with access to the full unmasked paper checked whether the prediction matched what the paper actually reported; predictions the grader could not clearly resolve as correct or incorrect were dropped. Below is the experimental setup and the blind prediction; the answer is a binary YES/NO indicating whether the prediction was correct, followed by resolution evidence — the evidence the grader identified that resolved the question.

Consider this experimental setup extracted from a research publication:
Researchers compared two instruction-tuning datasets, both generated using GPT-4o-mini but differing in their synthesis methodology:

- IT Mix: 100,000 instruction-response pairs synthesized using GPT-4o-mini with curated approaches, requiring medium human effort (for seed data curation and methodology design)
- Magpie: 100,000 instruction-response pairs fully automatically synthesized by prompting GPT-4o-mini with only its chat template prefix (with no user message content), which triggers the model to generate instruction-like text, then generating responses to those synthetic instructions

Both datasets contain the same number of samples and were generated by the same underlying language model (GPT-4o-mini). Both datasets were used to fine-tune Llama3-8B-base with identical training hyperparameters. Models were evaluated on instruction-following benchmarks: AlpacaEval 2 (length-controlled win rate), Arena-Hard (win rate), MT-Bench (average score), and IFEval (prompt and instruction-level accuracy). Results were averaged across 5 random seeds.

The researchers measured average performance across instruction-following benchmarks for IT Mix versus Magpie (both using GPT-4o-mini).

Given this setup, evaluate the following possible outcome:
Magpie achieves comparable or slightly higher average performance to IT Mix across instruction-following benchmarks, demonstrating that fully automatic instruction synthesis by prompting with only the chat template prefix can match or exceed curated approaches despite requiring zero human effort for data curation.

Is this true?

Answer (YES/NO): NO